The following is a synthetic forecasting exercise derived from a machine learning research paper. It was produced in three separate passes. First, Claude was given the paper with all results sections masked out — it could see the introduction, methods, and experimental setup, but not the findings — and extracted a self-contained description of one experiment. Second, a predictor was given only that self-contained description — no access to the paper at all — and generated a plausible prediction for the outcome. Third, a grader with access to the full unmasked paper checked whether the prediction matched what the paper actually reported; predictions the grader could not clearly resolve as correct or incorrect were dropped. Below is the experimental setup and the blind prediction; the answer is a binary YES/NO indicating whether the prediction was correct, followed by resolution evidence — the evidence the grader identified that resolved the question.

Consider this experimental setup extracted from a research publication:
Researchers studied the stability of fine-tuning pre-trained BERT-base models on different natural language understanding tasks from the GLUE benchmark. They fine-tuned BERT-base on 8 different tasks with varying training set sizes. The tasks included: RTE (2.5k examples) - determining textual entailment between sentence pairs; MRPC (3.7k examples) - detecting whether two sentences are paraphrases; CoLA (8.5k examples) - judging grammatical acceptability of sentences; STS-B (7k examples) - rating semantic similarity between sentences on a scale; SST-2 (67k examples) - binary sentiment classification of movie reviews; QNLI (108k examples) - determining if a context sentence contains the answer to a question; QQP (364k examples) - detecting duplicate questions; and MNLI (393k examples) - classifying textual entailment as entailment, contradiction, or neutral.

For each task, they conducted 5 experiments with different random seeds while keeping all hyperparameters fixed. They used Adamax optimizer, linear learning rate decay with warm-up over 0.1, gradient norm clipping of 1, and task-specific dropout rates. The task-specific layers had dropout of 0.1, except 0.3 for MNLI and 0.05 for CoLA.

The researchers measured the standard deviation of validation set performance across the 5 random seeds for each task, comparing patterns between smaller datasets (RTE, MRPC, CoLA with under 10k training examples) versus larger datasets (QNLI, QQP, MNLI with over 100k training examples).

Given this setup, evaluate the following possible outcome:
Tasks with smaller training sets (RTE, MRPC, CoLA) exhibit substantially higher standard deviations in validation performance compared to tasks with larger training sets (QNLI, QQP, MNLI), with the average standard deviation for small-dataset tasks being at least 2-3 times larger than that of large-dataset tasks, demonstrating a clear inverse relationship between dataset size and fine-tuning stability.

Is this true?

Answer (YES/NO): YES